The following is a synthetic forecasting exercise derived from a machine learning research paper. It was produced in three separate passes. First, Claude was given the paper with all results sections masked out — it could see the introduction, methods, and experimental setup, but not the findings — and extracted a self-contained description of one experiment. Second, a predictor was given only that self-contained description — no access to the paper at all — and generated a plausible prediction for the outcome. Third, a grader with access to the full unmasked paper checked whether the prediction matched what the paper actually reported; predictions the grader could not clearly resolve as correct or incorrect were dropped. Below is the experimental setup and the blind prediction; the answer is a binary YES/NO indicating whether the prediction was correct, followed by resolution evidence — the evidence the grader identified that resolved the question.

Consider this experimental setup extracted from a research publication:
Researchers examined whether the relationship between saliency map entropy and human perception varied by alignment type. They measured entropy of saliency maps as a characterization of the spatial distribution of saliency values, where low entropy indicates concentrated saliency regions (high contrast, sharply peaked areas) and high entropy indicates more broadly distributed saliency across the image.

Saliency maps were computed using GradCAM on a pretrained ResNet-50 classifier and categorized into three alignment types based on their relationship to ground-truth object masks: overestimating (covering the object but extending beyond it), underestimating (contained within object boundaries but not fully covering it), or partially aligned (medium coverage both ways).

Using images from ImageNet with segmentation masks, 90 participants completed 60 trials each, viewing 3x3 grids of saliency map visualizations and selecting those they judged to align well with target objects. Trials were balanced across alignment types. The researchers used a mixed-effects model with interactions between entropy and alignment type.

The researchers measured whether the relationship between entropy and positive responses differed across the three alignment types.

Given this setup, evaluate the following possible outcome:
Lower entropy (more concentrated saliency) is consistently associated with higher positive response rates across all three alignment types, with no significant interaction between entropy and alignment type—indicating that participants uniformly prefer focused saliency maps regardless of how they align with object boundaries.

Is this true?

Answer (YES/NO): NO